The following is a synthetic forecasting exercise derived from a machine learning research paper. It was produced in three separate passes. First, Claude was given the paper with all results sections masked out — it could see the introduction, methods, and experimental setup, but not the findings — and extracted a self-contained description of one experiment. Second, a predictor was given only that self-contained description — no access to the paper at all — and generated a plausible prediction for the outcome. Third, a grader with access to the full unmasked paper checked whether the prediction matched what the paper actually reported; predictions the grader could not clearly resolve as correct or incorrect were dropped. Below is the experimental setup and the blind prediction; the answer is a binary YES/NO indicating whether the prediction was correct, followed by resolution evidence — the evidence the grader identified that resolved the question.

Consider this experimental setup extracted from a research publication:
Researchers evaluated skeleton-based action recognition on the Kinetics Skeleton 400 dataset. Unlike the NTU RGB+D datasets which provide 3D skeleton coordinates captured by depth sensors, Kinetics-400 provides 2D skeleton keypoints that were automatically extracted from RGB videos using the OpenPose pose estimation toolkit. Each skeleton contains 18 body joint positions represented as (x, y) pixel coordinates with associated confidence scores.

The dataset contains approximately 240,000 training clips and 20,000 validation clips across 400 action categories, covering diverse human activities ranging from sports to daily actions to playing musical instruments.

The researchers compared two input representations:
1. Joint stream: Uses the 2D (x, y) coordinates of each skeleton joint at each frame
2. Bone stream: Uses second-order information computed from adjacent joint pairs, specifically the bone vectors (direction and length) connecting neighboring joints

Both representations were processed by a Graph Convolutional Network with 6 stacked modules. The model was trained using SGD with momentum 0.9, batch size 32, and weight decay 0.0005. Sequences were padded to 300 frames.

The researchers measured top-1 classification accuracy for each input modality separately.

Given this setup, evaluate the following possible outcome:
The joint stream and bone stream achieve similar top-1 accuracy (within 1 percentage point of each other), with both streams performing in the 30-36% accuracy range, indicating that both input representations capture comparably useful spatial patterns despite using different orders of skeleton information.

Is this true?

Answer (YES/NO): NO